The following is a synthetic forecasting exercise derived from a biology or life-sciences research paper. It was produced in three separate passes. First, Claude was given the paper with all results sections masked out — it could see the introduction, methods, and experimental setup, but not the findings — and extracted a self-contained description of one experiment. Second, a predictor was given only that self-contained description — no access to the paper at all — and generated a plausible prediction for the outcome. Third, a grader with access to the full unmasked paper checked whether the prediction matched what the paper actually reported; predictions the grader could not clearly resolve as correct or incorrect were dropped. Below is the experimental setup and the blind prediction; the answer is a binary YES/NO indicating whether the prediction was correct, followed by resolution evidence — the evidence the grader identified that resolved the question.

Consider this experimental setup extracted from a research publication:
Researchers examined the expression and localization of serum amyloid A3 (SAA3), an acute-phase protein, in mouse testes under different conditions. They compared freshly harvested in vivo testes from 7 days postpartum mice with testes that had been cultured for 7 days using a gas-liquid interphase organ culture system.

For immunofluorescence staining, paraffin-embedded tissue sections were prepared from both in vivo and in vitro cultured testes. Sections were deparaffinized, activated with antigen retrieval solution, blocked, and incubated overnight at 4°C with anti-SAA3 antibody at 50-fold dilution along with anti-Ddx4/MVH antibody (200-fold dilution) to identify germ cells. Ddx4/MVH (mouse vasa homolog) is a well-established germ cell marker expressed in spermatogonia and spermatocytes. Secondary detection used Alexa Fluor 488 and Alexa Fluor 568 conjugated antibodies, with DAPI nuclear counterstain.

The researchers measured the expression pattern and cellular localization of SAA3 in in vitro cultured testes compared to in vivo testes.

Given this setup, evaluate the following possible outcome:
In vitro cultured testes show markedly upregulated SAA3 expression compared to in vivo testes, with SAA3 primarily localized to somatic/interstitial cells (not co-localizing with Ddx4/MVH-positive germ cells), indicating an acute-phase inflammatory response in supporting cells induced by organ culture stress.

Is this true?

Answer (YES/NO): NO